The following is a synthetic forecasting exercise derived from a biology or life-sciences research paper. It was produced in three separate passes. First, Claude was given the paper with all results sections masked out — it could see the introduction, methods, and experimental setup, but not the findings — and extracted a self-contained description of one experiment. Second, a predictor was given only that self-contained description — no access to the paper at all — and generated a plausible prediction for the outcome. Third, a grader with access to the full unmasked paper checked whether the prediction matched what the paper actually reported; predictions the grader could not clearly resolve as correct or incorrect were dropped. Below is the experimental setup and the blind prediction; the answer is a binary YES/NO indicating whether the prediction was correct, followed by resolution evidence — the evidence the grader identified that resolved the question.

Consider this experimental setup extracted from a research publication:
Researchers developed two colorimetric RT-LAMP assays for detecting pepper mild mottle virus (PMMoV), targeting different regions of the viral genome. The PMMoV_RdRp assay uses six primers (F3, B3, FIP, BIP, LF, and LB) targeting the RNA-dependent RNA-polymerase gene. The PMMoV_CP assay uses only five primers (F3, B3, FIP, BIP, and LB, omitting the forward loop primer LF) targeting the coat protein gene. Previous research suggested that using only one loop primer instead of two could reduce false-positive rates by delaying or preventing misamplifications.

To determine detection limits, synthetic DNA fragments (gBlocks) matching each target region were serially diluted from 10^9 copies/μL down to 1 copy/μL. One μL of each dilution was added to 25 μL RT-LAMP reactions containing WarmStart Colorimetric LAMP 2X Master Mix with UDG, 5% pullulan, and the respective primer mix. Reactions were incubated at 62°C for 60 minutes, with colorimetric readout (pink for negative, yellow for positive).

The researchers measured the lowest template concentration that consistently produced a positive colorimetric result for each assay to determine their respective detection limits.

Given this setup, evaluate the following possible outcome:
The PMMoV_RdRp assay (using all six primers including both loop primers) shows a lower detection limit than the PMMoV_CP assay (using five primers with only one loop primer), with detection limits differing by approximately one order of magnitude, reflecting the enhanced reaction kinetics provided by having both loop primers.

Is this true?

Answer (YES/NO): YES